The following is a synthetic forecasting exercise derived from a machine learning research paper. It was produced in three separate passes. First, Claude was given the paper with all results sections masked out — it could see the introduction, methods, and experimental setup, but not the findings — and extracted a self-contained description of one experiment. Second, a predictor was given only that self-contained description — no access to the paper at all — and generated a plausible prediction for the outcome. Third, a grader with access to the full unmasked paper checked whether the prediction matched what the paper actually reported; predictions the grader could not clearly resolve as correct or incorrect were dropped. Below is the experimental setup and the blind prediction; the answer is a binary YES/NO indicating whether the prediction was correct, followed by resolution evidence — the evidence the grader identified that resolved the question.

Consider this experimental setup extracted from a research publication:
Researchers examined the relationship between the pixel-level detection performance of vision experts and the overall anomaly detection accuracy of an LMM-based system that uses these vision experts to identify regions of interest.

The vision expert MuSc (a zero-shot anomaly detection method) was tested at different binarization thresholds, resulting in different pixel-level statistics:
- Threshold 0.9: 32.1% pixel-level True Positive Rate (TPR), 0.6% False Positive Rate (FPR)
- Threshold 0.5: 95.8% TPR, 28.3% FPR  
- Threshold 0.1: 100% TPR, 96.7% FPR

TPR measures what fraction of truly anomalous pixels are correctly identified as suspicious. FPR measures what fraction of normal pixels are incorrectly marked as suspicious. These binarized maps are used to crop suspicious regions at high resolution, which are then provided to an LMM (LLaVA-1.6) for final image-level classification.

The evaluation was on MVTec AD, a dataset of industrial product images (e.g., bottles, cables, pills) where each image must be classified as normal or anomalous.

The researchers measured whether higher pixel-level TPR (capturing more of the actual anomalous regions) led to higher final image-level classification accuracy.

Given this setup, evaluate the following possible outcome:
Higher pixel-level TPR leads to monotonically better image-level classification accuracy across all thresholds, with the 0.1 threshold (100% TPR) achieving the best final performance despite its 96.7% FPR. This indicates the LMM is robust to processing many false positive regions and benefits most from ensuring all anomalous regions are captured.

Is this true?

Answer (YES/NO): NO